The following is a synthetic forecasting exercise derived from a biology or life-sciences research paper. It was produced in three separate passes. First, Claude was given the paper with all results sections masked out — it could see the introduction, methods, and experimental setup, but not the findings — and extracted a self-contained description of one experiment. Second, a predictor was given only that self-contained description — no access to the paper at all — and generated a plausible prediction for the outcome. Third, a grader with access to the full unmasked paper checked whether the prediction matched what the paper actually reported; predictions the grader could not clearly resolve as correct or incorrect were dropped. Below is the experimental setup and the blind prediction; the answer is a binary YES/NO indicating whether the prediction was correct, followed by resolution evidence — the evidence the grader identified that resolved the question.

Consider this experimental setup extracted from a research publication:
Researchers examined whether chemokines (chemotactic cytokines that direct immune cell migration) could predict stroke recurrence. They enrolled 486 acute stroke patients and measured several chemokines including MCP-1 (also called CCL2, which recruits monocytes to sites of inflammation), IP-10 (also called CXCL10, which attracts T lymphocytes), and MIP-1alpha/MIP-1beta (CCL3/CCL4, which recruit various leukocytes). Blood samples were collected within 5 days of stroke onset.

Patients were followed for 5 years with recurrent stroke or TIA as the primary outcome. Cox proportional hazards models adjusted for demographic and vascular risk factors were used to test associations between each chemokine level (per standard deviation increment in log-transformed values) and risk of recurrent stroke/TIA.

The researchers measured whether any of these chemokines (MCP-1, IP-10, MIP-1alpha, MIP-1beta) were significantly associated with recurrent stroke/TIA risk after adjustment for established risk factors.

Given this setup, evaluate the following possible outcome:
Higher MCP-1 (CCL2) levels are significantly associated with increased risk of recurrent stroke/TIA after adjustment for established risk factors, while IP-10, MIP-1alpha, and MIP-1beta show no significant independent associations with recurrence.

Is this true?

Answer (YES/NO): NO